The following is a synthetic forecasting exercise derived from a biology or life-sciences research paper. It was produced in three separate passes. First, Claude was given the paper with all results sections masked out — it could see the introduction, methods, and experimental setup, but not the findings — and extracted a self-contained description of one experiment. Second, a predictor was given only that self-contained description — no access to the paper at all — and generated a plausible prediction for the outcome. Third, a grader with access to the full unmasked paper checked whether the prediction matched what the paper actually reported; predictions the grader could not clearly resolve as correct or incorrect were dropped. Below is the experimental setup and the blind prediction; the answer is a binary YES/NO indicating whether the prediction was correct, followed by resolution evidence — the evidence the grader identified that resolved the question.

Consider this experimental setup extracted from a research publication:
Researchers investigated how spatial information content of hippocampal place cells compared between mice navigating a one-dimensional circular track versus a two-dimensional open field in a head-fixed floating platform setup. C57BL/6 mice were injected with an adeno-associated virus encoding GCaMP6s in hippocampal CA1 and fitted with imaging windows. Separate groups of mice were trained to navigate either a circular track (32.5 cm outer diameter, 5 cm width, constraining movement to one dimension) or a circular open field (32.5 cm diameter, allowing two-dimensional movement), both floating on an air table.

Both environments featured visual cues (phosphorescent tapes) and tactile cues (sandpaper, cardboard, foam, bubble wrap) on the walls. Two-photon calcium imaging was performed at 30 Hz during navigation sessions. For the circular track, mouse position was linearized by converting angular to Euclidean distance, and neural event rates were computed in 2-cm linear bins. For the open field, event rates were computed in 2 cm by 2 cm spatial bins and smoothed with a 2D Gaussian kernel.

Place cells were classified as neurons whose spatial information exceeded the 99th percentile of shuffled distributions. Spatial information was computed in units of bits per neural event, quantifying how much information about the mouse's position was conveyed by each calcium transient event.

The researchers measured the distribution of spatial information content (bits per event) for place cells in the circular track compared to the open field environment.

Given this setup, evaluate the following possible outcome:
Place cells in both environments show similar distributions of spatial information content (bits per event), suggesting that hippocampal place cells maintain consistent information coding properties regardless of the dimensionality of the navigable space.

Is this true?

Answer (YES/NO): YES